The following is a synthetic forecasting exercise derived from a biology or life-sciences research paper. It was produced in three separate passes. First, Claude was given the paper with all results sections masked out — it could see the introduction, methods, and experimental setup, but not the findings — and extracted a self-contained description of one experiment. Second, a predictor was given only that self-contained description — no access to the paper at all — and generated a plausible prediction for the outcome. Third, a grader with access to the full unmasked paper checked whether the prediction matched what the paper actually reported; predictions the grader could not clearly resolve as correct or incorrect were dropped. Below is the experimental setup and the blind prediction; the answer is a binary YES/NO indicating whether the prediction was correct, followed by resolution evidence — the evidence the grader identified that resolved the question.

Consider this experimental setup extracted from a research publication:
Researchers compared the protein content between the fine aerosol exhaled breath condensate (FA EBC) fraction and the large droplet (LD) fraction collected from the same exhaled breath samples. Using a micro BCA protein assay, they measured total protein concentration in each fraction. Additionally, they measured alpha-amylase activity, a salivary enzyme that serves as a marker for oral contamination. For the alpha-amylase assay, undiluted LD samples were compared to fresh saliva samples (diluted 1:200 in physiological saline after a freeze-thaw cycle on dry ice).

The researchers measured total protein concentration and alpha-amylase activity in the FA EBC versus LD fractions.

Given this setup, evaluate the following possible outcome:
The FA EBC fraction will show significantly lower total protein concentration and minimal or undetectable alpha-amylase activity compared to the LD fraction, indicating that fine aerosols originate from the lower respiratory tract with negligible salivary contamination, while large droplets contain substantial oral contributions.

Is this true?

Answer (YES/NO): YES